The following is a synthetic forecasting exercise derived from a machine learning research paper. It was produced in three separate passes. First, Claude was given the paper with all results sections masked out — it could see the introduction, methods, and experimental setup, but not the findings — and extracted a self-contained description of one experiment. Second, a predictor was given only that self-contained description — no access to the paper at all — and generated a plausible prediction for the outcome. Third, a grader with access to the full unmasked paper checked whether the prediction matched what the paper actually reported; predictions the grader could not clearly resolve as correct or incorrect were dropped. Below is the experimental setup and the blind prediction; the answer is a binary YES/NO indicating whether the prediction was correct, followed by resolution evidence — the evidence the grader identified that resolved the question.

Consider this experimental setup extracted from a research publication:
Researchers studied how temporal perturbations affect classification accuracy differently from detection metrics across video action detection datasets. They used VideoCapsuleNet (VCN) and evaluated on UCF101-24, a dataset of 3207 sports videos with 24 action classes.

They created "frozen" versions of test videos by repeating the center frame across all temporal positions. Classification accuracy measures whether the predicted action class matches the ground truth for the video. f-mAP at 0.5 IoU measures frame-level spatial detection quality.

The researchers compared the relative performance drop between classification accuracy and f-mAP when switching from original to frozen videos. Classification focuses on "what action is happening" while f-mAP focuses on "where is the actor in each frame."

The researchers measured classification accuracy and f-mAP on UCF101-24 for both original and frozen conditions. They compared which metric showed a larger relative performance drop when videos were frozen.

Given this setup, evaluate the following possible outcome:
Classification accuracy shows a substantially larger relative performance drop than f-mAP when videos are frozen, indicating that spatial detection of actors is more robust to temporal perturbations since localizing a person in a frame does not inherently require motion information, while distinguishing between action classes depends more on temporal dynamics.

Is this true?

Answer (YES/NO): NO